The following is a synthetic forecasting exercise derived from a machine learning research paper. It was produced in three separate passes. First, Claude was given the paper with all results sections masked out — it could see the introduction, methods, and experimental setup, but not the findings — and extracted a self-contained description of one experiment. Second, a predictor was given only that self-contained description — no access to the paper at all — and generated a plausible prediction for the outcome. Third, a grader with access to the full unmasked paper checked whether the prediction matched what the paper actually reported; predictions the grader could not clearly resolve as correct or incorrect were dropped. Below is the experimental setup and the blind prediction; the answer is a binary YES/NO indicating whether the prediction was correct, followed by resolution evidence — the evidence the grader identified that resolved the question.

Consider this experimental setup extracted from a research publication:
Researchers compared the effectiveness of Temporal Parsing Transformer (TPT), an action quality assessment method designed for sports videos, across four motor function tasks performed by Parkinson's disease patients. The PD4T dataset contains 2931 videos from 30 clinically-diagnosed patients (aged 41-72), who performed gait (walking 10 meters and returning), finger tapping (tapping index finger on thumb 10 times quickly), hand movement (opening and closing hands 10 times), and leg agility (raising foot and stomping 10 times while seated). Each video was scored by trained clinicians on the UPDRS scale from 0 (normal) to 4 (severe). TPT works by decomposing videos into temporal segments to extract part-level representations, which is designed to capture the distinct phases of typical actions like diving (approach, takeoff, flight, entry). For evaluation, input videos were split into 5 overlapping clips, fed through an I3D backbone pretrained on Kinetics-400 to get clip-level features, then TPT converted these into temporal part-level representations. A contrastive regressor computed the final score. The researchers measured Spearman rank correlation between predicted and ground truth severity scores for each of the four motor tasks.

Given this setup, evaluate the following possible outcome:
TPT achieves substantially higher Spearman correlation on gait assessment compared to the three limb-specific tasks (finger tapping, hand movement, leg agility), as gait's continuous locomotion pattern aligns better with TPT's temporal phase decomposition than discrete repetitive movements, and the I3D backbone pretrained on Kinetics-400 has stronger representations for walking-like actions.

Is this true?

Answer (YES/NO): YES